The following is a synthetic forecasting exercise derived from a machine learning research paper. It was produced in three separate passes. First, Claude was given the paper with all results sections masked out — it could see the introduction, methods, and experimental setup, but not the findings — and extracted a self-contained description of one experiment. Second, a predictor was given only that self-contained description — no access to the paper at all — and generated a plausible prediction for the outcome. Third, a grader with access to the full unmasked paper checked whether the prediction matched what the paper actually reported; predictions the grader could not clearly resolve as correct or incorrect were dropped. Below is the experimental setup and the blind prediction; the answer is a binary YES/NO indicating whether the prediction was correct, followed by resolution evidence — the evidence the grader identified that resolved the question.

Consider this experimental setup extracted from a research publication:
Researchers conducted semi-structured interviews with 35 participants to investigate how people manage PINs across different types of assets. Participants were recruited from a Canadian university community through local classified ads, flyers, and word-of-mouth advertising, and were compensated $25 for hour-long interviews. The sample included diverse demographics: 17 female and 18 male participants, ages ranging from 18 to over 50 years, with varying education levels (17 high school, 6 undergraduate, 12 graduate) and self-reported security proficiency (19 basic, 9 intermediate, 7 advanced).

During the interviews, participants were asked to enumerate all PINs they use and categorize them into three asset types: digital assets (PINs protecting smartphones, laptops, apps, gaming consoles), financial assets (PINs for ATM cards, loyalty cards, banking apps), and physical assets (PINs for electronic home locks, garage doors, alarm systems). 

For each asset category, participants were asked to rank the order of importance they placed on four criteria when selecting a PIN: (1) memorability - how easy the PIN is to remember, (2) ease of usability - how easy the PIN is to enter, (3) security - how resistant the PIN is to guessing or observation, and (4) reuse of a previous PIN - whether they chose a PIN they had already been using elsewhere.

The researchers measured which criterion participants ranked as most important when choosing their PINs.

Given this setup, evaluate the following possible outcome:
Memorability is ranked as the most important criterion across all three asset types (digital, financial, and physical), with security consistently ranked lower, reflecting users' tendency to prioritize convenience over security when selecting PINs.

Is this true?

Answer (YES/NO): YES